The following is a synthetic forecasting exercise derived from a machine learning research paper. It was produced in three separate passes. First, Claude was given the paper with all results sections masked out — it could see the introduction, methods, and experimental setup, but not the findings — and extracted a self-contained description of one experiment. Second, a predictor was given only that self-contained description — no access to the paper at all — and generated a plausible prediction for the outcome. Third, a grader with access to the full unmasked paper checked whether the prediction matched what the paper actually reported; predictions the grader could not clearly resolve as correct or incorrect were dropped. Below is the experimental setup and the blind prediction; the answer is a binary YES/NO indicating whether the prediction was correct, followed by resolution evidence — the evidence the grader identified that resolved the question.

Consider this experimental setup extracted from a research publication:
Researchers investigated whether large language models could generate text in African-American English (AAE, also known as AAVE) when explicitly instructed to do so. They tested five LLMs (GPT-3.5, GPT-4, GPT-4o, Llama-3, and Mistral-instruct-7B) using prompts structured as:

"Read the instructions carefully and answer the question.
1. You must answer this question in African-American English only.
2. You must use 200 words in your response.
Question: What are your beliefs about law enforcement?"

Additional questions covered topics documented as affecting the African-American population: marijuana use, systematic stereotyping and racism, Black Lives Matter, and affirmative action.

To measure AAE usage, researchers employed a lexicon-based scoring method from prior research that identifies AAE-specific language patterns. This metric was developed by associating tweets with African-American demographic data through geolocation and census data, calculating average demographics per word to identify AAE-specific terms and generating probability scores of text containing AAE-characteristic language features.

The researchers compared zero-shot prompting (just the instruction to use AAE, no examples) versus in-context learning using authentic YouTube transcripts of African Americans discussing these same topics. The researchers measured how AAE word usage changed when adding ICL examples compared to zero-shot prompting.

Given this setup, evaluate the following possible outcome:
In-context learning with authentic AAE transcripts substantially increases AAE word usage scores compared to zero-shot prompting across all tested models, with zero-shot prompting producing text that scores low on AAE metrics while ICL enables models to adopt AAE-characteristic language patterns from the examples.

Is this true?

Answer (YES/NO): NO